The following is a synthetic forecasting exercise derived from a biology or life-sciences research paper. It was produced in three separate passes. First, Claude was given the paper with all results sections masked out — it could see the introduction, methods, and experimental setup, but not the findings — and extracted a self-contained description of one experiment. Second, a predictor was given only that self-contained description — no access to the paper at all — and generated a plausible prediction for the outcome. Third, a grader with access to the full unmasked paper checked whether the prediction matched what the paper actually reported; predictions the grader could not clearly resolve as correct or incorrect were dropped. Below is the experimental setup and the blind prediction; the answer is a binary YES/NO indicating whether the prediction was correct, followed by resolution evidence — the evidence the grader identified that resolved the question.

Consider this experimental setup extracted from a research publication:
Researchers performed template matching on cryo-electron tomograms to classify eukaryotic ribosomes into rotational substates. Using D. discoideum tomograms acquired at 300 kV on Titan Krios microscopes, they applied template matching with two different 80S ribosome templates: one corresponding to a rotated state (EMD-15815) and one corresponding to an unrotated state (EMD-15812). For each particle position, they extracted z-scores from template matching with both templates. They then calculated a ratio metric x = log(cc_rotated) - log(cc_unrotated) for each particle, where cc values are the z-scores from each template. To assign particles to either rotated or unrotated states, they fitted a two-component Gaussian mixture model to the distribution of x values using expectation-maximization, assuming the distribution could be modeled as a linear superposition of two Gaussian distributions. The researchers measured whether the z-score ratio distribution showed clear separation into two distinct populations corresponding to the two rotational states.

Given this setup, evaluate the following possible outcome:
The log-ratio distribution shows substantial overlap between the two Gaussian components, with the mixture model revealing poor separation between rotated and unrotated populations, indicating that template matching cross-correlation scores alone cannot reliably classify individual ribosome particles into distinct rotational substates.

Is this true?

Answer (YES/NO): NO